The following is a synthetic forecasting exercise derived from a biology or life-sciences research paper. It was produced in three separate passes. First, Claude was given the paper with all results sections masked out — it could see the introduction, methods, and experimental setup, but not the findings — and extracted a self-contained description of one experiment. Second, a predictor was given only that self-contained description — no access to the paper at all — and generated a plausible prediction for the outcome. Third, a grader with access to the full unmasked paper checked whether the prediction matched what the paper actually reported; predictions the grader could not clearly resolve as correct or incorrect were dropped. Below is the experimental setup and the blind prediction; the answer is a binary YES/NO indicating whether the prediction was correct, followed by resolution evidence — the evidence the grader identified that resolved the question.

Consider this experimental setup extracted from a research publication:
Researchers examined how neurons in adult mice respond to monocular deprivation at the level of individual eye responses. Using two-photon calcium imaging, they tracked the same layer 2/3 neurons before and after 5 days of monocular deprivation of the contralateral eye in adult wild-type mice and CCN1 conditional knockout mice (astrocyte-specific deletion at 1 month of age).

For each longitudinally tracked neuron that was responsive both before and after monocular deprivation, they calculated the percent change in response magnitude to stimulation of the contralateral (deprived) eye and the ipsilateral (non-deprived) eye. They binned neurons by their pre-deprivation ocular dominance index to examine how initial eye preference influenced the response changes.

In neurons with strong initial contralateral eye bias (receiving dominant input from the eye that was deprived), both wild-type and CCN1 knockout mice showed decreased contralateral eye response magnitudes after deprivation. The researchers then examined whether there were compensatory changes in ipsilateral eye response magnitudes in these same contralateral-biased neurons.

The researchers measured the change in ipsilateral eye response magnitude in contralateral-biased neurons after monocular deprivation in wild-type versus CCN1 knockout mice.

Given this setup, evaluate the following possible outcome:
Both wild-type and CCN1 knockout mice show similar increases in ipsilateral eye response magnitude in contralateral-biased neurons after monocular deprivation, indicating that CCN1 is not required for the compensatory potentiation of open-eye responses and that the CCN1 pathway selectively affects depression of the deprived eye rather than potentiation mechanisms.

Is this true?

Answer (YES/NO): NO